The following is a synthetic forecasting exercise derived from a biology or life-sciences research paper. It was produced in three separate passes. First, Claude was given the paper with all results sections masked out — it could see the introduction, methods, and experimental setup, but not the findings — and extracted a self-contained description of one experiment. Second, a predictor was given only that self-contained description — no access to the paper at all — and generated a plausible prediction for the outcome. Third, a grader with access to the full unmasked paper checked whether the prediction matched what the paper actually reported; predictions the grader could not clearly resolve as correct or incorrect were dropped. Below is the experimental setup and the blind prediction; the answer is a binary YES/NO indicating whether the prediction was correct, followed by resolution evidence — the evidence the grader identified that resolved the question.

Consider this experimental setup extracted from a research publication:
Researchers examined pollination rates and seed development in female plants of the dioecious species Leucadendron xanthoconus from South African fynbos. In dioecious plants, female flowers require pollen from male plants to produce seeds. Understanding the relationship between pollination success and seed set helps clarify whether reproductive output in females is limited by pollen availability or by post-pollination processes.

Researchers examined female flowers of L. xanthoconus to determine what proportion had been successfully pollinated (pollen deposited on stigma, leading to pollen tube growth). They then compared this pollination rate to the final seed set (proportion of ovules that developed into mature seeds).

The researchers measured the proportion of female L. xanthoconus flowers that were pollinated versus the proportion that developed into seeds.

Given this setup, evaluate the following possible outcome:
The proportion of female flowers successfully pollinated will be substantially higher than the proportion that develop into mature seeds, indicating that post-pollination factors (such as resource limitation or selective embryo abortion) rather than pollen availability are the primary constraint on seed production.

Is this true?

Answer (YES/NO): YES